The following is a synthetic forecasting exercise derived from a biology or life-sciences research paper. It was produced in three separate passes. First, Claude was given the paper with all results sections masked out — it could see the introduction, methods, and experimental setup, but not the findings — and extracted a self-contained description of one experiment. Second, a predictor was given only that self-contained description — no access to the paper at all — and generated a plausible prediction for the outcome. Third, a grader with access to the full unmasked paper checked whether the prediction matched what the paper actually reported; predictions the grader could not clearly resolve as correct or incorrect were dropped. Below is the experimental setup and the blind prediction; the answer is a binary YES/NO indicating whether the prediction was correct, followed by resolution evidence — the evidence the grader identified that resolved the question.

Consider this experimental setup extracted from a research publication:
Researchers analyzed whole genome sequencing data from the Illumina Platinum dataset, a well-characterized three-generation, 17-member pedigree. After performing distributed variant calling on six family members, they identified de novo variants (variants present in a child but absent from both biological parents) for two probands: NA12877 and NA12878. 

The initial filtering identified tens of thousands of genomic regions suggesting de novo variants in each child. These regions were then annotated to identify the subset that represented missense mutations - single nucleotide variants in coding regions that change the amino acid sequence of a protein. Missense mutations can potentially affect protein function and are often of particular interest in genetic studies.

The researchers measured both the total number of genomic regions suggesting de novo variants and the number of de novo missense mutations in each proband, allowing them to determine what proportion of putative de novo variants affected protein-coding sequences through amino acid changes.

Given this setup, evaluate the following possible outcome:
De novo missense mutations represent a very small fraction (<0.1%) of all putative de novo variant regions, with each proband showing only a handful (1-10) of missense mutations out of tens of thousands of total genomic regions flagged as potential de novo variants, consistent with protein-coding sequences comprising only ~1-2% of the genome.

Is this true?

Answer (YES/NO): NO